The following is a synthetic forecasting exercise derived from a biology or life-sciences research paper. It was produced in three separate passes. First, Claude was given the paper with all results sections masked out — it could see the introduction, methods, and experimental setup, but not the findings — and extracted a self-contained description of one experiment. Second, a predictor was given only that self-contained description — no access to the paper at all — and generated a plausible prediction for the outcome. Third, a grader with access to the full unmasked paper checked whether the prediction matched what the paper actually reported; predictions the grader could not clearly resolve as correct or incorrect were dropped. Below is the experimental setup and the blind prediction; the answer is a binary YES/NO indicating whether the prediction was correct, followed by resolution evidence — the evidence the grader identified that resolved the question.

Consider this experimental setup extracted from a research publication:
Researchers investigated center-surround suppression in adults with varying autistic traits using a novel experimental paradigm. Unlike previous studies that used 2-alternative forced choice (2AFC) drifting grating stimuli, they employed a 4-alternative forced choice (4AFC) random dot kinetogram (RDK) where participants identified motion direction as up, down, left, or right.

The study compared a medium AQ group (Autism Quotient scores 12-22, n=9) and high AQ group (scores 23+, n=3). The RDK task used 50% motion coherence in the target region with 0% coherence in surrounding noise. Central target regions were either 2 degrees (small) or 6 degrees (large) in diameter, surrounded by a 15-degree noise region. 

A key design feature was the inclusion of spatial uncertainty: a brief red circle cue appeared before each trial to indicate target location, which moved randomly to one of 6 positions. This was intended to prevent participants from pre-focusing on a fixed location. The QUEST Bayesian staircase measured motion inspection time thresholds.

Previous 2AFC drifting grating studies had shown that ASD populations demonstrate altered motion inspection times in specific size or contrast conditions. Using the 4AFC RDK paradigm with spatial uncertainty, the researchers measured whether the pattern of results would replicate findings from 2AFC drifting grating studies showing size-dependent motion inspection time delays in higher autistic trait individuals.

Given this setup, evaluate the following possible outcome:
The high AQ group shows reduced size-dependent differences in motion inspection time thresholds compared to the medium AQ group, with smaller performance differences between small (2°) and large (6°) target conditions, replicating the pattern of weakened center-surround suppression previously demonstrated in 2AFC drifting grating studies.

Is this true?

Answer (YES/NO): NO